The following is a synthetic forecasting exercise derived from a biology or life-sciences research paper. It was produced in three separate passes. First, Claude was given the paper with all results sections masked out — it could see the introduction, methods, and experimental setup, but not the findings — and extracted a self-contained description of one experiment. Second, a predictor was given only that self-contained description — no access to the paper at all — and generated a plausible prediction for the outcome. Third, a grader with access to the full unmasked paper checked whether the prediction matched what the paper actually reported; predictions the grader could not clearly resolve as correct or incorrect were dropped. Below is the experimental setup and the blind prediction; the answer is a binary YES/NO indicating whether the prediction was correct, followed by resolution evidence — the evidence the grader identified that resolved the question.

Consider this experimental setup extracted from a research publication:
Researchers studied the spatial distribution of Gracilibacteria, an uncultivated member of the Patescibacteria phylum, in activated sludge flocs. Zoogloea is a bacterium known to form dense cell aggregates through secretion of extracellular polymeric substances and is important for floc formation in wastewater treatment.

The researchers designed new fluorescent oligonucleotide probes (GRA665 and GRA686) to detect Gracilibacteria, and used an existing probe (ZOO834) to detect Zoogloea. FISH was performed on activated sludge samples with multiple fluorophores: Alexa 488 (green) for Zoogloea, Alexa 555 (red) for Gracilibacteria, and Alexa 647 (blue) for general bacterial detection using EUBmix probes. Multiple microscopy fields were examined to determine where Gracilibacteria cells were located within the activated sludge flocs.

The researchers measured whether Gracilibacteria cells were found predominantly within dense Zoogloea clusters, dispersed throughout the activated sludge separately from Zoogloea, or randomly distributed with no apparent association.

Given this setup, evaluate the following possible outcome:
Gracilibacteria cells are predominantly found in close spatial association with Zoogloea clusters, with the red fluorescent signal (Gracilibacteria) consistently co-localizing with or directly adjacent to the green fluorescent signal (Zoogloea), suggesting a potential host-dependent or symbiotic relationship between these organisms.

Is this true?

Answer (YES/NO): YES